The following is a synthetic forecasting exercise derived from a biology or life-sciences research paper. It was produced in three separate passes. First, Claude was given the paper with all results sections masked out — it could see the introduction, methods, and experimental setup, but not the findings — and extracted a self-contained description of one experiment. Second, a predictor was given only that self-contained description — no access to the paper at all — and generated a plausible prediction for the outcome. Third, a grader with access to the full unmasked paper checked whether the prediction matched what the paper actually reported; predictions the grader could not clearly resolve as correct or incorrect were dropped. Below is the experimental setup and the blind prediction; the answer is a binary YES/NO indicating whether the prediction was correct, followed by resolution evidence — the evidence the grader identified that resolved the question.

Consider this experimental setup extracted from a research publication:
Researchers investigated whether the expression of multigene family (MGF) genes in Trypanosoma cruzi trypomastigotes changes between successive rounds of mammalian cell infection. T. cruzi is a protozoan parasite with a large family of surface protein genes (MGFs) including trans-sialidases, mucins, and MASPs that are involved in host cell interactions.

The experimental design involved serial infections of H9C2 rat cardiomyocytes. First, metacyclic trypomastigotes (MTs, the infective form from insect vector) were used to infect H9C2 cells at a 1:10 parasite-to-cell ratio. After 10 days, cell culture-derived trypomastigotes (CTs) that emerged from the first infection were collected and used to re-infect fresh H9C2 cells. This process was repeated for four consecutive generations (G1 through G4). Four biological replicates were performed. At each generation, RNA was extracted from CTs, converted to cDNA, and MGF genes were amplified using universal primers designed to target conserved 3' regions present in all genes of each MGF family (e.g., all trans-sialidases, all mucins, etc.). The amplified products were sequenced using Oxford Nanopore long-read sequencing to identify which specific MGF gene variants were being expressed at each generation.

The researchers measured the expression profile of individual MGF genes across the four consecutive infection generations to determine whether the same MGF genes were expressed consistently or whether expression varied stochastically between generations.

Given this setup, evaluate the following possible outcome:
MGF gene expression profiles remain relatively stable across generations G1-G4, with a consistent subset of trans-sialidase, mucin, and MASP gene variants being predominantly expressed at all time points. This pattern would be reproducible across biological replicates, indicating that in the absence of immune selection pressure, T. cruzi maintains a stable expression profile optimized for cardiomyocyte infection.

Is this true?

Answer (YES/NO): NO